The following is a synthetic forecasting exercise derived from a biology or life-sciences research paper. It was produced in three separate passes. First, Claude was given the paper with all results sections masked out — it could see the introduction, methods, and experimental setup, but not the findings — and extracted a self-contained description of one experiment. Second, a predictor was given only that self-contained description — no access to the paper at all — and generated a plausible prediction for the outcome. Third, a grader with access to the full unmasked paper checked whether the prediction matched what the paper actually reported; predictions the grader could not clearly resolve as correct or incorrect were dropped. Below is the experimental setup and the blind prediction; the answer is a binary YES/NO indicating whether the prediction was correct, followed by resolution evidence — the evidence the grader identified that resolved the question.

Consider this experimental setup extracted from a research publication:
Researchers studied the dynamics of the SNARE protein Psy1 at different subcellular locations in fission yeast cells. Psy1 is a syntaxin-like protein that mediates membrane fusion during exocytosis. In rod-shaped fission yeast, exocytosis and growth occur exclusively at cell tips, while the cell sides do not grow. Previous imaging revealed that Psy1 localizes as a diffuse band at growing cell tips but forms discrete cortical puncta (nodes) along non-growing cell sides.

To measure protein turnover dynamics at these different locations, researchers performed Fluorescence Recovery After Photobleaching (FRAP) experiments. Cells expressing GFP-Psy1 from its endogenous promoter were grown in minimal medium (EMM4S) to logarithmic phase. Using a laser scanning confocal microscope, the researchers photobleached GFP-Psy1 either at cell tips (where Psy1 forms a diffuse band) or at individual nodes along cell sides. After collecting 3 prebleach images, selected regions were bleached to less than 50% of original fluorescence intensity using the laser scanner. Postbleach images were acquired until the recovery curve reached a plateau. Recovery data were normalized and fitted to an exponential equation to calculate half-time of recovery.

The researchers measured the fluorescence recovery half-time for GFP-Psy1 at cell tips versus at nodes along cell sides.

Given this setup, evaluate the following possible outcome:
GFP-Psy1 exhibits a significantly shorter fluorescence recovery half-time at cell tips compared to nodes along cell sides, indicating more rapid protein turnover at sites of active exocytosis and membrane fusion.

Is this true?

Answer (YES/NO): YES